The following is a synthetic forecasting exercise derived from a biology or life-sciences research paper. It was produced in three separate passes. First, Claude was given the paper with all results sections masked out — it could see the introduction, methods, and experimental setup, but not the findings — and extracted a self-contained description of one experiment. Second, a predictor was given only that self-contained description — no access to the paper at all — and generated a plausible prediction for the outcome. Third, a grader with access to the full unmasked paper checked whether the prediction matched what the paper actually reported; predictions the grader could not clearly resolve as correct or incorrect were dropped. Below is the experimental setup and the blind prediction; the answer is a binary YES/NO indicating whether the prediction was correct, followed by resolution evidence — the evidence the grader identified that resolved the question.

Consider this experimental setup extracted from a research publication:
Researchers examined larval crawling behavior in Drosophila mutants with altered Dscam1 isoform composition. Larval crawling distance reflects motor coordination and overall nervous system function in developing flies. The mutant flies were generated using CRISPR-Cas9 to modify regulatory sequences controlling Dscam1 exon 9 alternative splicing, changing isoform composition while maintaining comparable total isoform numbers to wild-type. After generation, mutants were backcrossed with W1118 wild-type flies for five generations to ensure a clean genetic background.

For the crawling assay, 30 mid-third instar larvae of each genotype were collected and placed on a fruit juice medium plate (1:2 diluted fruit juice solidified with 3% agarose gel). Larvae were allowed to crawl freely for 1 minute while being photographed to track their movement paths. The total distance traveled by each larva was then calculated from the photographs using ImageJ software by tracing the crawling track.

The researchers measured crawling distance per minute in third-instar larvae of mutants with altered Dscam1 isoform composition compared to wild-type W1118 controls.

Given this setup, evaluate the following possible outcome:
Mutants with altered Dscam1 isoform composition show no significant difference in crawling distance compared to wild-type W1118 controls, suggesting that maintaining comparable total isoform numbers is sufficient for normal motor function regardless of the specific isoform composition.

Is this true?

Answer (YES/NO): NO